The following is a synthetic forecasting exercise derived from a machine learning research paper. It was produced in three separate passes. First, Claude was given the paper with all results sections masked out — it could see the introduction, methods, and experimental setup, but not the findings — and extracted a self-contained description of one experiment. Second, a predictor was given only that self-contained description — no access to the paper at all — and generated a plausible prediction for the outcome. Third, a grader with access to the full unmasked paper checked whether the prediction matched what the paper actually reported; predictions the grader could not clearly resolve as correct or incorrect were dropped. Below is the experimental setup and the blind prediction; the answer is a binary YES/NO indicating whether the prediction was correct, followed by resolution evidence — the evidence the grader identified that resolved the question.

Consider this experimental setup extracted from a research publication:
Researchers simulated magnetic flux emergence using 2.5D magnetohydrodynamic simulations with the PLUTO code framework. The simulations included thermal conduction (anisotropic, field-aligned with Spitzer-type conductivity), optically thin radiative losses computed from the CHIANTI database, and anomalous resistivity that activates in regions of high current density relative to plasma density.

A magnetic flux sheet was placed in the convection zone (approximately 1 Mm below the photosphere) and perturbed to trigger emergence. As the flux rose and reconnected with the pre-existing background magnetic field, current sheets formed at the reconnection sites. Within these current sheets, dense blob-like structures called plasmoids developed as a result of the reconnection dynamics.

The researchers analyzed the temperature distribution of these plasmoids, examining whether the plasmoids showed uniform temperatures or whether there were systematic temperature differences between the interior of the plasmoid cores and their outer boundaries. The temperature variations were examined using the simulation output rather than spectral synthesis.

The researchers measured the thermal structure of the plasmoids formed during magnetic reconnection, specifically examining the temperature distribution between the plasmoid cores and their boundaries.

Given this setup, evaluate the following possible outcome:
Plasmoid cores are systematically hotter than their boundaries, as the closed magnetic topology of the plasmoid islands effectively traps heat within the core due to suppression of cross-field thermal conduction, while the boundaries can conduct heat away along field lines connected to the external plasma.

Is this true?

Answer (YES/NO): NO